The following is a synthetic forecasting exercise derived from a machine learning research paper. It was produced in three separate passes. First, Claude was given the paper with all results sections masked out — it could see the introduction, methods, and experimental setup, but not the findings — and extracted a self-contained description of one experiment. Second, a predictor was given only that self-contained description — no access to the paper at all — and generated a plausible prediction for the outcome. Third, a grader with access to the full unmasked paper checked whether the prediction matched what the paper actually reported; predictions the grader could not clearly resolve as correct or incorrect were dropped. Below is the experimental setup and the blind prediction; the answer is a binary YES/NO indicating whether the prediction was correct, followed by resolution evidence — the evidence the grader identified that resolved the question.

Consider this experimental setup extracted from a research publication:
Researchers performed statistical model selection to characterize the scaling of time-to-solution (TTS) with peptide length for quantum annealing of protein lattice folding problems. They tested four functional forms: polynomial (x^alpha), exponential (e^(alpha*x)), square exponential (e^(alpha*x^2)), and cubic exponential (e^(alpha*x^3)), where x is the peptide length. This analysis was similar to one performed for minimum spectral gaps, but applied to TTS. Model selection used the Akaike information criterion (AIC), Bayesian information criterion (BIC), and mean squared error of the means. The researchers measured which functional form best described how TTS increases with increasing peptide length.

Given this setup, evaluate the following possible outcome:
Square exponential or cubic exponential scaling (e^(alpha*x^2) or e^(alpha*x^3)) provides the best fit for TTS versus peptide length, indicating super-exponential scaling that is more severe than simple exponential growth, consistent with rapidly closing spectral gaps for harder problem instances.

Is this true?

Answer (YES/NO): NO